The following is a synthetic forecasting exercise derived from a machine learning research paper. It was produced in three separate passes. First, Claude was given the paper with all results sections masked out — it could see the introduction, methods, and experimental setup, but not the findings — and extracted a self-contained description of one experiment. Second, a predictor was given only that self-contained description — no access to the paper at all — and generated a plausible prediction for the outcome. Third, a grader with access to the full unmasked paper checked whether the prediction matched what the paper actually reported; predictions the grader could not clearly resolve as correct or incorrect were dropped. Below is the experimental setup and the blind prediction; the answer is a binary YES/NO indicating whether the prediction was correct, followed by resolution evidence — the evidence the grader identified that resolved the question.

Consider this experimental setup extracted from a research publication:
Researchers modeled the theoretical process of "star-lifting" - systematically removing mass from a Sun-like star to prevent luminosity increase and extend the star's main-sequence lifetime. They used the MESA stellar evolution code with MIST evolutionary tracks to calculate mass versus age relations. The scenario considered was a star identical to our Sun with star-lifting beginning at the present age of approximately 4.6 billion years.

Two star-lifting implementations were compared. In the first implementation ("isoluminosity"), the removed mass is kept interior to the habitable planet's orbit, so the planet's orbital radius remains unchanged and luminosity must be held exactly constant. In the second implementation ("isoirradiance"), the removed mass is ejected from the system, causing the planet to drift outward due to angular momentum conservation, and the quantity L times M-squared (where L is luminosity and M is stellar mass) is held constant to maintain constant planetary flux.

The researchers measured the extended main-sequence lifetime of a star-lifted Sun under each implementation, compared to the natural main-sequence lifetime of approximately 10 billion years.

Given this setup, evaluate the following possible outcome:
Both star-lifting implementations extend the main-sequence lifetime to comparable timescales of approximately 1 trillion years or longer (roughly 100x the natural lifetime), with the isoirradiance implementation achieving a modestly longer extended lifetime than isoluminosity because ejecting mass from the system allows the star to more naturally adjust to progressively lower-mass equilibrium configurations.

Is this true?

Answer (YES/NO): NO